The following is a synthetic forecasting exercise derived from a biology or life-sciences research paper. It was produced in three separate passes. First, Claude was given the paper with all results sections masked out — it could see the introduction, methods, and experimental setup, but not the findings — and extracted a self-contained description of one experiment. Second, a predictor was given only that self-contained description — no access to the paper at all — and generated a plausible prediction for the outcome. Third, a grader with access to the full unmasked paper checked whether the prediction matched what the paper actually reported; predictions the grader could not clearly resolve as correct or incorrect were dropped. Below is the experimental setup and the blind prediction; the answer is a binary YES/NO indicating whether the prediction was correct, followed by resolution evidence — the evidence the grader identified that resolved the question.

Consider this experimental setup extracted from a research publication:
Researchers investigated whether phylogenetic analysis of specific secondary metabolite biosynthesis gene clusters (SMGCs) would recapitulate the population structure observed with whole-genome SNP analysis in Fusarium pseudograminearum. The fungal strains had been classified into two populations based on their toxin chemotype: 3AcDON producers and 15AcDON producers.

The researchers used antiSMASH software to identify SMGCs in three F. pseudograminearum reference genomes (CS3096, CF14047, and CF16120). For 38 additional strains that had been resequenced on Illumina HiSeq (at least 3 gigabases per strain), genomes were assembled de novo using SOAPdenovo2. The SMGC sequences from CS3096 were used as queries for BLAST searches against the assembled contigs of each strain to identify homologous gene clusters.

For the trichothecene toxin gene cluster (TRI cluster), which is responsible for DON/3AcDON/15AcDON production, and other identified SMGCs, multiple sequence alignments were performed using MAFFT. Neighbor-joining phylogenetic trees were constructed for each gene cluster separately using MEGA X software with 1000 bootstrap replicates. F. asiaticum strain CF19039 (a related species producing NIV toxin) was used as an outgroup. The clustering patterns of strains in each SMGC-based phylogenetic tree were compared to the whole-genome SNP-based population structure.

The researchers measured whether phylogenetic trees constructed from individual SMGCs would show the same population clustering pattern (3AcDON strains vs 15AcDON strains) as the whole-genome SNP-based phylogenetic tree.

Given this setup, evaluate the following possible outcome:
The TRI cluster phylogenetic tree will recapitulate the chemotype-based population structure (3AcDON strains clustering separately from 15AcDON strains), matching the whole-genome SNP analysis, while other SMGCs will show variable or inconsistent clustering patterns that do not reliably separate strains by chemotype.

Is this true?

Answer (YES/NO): YES